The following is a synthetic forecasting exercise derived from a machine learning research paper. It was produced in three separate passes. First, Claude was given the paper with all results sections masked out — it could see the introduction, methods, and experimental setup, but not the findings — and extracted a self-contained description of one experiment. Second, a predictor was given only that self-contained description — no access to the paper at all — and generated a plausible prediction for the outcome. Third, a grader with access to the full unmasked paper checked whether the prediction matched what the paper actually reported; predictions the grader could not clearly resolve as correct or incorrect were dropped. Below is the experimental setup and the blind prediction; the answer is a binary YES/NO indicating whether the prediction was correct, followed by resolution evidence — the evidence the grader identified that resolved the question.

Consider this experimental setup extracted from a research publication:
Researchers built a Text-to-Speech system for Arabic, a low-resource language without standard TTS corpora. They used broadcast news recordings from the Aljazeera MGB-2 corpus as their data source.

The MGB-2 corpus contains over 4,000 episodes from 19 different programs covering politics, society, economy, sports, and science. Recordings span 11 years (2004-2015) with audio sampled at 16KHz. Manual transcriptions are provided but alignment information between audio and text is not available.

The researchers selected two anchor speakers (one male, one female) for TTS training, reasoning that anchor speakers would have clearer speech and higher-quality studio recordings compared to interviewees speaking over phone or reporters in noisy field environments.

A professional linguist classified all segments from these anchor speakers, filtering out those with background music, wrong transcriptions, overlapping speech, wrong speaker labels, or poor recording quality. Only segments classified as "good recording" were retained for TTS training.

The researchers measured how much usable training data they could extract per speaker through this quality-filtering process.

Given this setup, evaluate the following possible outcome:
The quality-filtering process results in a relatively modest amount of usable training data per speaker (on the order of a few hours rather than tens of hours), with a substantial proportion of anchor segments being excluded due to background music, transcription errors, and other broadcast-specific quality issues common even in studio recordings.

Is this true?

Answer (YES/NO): NO